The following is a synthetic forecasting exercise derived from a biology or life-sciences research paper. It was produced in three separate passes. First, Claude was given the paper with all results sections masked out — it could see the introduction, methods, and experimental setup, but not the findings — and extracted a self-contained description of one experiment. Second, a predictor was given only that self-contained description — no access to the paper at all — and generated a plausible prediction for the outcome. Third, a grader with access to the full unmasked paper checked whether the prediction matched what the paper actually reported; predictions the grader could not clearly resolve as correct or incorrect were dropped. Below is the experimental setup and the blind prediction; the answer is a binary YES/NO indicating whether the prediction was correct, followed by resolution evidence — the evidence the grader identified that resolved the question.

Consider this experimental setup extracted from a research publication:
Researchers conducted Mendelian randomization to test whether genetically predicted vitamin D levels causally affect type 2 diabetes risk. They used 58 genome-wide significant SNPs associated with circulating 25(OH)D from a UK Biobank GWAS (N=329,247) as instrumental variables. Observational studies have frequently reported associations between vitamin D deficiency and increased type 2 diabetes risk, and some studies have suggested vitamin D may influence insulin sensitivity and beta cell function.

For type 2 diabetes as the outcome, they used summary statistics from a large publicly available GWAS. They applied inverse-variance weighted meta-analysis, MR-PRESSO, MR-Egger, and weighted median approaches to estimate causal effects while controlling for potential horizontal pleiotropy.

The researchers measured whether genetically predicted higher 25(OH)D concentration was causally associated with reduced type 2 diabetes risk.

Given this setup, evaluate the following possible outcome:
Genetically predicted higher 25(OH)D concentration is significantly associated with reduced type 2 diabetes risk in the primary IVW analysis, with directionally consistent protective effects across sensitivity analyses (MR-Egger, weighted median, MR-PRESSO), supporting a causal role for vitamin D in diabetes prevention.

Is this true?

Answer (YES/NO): NO